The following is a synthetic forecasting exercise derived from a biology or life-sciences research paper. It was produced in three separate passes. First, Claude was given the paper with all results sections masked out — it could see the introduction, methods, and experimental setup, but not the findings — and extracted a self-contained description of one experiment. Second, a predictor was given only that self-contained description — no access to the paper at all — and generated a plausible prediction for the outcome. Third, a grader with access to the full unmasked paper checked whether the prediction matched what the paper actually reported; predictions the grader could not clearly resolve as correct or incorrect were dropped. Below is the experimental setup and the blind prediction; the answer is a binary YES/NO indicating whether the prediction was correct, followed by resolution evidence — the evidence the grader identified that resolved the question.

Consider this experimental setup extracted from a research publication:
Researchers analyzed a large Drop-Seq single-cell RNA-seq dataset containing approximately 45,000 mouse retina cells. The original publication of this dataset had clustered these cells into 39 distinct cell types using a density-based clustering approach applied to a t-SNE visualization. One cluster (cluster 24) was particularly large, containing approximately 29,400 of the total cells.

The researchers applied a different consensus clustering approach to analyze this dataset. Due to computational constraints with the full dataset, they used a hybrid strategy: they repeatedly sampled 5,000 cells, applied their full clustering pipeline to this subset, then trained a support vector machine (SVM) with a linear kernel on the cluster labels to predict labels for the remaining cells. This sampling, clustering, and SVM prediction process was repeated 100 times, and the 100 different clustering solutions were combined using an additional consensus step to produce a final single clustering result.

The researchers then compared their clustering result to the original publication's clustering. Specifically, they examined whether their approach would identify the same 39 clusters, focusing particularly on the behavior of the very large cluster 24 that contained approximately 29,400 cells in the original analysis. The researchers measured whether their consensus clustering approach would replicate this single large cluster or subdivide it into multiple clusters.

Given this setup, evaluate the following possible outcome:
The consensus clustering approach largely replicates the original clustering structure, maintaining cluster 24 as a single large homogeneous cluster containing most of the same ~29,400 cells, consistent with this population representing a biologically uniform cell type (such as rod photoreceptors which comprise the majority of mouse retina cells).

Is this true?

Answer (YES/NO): NO